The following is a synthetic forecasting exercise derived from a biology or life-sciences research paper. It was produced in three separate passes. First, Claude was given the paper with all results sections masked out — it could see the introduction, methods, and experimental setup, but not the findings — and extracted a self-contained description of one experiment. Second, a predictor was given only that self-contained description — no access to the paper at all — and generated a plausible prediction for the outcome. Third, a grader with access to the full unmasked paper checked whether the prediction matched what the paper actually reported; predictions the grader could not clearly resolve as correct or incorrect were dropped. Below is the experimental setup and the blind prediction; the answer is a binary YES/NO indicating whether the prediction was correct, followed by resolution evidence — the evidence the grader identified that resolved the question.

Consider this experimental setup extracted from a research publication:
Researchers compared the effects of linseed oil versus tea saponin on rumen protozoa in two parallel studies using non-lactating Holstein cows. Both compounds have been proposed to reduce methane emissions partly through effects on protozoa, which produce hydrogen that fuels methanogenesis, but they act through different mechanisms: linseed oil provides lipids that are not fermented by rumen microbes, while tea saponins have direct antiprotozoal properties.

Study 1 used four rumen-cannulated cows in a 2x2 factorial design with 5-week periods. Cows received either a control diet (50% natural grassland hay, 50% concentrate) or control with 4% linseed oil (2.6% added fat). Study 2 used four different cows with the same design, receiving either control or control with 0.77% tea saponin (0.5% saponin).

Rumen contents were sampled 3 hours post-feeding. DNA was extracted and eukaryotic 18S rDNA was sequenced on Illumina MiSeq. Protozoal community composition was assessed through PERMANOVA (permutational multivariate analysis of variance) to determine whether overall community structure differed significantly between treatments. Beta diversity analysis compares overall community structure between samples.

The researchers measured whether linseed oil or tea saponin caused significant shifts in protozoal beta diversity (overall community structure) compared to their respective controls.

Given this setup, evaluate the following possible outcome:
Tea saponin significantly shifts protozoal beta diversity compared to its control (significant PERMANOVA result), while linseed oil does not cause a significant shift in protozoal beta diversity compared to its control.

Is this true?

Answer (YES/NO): NO